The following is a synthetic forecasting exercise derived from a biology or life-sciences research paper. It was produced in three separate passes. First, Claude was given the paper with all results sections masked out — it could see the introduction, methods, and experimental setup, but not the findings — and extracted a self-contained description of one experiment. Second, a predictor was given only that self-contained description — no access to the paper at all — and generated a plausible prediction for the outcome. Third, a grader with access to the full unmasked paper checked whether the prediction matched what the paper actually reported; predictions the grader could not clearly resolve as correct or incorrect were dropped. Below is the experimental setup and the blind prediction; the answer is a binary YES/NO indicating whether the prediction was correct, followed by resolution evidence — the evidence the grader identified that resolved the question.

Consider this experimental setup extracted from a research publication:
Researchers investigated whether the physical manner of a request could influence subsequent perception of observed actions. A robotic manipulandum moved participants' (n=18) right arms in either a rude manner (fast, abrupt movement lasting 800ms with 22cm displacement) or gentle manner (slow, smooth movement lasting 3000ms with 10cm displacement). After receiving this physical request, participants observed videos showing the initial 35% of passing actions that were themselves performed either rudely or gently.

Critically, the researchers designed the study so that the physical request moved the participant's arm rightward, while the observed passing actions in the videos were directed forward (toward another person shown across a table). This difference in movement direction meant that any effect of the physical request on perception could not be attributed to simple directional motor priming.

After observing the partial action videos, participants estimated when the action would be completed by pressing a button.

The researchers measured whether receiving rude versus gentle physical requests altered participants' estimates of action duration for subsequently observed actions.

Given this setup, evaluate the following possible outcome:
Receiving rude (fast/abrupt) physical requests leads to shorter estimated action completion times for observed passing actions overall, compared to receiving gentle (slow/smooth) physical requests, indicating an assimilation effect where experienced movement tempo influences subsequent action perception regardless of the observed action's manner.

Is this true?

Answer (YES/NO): NO